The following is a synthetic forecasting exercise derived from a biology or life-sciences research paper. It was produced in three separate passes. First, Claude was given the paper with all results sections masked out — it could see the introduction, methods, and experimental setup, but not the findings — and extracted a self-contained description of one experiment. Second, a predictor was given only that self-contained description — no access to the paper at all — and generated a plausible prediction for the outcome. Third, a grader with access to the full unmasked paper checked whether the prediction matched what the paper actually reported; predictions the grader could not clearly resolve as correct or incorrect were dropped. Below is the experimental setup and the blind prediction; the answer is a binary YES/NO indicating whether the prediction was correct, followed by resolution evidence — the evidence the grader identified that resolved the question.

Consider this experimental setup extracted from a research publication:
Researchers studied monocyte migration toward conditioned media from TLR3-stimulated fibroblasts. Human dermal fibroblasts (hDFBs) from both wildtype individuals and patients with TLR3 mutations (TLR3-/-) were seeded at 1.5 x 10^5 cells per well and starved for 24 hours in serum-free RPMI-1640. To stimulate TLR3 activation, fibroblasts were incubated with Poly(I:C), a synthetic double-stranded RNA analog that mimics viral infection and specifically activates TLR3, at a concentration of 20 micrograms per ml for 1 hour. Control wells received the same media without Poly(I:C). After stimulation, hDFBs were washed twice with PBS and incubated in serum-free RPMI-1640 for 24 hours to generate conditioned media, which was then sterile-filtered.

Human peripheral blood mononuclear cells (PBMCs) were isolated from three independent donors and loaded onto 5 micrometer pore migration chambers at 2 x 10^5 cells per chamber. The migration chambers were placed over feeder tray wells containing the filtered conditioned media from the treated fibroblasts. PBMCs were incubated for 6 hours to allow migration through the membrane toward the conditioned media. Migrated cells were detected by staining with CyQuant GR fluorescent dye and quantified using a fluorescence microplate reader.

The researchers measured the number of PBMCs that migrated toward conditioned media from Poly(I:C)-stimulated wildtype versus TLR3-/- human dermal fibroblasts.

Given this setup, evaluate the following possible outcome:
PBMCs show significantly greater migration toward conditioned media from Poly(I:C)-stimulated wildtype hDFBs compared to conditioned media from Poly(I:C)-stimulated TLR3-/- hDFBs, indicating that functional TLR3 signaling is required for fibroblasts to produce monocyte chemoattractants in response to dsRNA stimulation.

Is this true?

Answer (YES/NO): YES